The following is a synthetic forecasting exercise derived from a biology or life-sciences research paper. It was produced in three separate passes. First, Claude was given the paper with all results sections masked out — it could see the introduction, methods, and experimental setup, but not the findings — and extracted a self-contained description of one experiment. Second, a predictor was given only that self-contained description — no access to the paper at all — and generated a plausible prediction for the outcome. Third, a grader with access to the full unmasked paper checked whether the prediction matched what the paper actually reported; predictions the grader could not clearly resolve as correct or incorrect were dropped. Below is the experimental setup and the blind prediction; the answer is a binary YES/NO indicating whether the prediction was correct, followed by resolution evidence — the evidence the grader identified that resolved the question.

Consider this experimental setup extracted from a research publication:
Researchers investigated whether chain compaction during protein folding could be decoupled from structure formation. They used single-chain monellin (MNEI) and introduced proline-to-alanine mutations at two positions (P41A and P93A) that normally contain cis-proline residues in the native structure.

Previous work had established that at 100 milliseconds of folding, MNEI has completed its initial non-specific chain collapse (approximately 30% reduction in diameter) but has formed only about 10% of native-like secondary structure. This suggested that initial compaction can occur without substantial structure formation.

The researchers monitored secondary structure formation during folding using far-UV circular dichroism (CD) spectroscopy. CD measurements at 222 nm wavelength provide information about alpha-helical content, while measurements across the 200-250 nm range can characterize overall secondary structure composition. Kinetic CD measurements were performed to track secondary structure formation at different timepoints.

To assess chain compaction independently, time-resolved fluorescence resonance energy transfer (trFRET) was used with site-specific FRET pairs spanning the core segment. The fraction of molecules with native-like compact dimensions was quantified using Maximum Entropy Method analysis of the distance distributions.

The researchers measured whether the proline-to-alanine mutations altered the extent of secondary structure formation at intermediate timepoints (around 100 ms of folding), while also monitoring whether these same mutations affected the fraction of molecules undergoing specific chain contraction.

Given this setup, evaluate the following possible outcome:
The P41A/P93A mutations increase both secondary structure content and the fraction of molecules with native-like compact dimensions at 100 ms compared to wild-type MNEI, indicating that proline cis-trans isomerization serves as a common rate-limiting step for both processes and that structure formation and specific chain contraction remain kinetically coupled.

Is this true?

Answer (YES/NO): NO